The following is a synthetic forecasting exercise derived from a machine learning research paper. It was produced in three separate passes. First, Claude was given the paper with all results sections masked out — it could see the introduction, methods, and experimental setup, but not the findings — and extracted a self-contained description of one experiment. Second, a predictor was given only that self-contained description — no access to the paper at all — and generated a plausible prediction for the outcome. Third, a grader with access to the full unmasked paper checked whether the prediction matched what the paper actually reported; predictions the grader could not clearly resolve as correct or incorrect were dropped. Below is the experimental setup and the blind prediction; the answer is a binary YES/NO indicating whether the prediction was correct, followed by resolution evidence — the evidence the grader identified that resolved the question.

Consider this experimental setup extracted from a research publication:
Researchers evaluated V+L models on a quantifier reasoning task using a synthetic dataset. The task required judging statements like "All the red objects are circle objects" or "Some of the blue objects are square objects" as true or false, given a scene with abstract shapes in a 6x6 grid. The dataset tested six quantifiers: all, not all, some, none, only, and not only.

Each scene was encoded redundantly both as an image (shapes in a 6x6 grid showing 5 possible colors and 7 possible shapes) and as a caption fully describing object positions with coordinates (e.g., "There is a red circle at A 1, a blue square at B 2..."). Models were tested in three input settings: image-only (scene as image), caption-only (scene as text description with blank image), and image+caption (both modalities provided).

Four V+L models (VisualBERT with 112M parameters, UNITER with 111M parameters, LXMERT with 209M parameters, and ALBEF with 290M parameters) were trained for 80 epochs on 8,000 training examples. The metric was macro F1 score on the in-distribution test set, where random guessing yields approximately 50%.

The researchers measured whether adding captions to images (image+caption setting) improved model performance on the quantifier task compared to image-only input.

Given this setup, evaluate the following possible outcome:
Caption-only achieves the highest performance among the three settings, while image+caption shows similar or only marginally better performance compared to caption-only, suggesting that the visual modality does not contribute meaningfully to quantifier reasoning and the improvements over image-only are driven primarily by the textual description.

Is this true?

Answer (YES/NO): YES